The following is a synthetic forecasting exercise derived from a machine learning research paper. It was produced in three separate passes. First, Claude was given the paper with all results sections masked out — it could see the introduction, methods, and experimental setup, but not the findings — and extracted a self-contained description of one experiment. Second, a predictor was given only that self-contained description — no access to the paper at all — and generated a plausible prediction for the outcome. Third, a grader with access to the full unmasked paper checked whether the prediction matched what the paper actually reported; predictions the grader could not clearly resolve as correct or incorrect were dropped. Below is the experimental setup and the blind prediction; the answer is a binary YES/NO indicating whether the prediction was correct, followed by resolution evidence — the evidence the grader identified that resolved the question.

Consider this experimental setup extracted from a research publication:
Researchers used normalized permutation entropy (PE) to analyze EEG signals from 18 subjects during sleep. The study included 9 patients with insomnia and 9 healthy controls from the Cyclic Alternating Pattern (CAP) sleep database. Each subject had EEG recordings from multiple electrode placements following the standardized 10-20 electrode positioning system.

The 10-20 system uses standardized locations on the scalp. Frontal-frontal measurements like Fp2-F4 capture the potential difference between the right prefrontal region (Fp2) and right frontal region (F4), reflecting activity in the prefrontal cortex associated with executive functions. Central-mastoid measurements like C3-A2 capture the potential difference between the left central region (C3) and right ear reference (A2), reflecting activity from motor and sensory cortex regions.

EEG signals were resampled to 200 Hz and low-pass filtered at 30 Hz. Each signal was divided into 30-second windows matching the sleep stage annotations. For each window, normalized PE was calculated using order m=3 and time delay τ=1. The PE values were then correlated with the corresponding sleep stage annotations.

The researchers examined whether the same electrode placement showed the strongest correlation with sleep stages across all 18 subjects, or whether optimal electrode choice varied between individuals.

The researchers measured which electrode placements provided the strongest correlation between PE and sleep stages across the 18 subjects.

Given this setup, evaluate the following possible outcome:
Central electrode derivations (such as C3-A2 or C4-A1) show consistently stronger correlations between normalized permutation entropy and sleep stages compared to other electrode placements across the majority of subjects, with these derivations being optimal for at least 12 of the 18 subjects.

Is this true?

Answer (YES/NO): NO